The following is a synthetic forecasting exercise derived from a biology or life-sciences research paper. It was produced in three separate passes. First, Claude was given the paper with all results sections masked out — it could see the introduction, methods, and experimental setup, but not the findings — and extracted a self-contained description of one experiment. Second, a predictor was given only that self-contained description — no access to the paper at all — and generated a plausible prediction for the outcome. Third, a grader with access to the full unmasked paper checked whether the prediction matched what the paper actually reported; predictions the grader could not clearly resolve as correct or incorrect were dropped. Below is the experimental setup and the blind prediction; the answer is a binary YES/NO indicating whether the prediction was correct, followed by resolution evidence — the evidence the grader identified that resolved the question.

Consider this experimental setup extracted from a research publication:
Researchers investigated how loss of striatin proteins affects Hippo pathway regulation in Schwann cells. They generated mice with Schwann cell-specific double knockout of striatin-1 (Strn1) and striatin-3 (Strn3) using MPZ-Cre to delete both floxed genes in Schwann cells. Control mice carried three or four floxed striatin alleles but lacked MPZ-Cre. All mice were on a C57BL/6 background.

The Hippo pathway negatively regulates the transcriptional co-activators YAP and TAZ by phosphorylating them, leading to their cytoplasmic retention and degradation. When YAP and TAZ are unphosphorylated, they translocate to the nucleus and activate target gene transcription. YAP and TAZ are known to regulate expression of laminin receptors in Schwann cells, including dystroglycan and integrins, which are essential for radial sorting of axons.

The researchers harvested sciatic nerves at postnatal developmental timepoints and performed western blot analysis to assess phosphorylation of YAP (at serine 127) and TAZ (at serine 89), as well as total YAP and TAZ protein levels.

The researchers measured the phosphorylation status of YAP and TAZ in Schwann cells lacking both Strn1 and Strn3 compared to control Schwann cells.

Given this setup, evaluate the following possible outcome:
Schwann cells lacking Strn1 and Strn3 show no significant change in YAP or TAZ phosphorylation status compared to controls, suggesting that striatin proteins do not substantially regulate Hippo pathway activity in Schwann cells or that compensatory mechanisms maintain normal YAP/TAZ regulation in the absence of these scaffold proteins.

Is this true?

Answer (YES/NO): NO